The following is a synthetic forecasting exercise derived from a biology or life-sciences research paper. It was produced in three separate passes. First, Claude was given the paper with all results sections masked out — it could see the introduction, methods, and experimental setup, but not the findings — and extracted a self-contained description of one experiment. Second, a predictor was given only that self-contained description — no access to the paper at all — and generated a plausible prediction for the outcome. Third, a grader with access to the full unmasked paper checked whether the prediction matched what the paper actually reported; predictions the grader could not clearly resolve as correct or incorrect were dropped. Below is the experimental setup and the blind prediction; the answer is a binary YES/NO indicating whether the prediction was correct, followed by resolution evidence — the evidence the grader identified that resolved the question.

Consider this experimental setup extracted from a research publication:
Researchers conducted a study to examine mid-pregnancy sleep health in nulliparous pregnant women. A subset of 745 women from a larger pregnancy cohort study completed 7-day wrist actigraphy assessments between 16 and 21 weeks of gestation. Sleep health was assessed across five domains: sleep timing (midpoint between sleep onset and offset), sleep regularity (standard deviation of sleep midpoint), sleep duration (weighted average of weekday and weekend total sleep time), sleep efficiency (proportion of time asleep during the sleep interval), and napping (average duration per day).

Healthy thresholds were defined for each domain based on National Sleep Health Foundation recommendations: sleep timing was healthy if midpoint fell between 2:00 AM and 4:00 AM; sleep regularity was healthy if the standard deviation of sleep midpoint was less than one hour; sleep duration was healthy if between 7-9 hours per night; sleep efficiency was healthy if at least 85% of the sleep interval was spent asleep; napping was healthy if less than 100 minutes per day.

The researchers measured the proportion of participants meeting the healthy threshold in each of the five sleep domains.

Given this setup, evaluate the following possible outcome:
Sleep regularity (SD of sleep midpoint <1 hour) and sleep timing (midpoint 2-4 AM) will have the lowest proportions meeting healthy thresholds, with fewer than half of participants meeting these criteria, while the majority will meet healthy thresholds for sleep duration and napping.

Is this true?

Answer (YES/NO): NO